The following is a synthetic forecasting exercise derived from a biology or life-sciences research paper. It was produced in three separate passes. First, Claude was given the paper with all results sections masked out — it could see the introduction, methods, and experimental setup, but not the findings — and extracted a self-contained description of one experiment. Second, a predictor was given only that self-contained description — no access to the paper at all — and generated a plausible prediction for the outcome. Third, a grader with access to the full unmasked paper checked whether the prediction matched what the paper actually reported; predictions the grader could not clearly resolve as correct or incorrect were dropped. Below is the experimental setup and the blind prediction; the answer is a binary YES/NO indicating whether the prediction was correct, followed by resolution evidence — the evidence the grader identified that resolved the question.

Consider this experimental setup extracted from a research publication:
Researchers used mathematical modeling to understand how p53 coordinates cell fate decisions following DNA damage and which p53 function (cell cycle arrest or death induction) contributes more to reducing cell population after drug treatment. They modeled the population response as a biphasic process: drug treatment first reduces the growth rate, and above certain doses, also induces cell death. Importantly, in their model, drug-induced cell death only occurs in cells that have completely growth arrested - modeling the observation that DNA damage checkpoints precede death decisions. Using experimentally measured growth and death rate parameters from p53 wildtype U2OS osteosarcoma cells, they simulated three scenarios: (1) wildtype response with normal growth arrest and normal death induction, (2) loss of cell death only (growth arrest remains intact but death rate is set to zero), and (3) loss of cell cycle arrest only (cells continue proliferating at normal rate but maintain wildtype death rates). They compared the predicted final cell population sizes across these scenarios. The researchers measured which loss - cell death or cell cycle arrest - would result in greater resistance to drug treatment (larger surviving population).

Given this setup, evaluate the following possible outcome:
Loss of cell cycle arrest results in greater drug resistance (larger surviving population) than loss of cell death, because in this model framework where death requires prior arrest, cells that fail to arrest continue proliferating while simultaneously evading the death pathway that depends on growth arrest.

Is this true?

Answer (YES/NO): YES